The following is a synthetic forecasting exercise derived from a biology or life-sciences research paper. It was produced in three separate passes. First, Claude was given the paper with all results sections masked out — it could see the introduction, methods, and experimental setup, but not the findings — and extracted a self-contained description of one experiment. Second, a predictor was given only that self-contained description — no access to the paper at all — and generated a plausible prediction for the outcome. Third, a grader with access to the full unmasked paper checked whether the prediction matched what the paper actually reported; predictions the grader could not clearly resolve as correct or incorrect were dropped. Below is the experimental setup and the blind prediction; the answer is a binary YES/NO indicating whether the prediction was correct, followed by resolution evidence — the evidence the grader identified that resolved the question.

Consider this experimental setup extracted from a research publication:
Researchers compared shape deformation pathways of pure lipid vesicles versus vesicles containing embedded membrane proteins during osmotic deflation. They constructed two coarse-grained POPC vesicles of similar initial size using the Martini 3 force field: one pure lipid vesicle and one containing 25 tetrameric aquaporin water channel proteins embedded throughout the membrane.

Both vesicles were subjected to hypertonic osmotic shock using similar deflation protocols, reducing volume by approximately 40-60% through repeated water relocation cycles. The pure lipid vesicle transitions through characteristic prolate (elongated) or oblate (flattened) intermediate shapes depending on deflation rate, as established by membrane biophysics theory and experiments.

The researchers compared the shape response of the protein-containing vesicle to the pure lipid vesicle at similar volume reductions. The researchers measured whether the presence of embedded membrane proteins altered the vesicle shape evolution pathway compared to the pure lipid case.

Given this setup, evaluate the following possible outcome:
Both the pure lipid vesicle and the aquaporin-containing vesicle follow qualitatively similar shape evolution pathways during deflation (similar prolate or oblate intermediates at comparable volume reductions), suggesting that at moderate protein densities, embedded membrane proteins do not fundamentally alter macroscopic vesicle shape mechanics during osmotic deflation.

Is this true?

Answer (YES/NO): NO